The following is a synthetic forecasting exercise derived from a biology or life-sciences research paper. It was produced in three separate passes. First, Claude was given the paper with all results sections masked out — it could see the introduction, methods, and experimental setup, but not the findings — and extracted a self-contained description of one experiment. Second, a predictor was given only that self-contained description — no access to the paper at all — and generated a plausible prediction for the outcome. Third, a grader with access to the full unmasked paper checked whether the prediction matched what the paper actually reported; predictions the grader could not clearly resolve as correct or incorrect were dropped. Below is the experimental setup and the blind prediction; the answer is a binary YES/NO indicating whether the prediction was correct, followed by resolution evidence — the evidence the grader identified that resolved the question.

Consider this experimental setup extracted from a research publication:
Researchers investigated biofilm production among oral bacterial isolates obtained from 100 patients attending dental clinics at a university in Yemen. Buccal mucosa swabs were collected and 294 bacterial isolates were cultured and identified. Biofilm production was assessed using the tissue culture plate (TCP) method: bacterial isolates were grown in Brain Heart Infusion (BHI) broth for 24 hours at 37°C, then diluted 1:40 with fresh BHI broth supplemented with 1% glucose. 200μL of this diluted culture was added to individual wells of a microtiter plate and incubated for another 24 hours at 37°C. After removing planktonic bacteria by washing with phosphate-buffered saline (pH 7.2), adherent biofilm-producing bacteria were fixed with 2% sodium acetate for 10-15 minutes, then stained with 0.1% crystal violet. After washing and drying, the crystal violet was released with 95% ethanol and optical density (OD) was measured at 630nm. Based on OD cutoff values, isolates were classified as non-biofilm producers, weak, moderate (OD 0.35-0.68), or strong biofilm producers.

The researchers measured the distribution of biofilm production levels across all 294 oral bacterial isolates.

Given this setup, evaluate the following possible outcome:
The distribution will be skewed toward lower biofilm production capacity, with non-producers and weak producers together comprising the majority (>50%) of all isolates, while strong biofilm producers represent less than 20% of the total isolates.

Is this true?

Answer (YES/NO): NO